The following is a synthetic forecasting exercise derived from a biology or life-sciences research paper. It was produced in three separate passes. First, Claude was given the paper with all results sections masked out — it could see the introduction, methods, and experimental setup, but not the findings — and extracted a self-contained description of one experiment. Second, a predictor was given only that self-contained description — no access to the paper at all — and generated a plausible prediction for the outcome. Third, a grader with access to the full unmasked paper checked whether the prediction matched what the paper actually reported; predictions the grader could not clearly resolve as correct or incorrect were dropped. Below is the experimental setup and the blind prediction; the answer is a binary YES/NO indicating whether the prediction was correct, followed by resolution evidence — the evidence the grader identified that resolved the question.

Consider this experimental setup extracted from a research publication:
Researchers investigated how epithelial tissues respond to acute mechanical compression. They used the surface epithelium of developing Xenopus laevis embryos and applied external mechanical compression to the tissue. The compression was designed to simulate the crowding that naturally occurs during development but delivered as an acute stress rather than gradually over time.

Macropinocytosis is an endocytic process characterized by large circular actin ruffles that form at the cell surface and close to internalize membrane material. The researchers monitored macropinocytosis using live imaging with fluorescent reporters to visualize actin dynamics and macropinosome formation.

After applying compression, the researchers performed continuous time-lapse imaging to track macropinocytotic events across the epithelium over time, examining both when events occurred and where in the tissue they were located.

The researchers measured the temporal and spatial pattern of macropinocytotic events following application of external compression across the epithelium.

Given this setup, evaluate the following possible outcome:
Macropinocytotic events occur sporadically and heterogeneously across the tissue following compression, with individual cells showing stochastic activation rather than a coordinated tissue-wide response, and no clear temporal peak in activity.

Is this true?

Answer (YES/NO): NO